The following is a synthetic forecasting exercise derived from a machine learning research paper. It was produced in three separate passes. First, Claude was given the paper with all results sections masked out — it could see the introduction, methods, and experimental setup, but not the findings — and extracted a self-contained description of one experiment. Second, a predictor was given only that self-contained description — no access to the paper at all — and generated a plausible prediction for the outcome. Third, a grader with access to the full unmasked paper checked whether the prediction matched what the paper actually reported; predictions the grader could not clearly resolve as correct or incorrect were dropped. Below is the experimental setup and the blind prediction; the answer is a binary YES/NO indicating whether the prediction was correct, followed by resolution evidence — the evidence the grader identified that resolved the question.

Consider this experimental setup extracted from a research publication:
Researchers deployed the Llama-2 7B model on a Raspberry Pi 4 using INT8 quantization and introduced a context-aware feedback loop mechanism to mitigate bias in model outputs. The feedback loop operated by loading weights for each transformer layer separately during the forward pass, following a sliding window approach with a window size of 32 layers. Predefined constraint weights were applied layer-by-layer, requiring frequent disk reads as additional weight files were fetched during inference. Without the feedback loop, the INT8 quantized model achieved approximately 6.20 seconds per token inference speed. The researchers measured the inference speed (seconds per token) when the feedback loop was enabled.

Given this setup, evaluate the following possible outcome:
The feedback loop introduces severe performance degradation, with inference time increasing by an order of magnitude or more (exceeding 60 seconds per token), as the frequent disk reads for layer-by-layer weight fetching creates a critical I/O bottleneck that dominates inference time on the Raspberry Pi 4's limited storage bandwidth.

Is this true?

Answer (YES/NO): NO